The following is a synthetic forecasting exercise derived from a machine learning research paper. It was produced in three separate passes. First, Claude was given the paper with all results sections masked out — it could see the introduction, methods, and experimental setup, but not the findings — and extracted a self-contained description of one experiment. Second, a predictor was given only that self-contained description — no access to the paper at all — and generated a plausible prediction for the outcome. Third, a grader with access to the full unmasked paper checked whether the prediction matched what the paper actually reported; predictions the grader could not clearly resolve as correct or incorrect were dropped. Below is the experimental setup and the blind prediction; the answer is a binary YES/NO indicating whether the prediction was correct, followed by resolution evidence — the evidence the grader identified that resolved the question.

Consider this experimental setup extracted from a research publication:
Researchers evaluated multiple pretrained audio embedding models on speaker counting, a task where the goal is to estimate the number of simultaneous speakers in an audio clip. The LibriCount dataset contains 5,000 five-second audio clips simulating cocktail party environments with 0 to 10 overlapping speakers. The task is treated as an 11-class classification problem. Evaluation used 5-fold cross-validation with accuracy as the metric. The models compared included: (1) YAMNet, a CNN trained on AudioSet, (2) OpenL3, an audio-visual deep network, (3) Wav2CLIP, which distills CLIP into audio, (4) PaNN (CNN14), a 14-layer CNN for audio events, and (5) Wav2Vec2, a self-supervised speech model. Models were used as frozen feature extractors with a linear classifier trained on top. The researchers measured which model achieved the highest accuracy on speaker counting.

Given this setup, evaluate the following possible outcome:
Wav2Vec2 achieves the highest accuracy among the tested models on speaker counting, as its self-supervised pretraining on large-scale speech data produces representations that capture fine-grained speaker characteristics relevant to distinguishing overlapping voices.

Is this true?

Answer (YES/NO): YES